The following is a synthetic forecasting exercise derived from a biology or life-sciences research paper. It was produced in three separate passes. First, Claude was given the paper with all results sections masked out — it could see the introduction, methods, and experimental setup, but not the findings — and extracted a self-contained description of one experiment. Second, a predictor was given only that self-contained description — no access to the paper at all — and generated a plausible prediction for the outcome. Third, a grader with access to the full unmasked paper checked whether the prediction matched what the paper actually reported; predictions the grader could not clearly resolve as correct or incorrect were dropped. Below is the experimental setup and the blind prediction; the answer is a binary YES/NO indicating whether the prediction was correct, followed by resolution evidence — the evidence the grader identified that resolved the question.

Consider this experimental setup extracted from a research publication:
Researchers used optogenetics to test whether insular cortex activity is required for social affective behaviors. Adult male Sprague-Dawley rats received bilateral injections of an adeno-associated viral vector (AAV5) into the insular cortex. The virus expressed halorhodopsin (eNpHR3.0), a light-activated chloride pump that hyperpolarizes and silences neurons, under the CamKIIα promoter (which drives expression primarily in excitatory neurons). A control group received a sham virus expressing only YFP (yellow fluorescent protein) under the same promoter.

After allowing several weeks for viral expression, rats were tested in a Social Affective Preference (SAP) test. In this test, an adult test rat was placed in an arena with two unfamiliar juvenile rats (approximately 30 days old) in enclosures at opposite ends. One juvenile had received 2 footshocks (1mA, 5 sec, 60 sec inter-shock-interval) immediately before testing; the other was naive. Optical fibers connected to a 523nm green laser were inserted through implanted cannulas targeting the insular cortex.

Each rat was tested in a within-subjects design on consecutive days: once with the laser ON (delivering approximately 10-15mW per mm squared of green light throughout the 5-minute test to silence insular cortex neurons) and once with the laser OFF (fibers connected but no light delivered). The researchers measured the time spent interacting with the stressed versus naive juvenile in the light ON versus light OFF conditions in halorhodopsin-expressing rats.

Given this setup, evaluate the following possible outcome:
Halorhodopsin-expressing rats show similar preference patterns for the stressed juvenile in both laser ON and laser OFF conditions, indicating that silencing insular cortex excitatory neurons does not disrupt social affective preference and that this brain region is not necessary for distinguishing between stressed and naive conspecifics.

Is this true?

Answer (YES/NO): NO